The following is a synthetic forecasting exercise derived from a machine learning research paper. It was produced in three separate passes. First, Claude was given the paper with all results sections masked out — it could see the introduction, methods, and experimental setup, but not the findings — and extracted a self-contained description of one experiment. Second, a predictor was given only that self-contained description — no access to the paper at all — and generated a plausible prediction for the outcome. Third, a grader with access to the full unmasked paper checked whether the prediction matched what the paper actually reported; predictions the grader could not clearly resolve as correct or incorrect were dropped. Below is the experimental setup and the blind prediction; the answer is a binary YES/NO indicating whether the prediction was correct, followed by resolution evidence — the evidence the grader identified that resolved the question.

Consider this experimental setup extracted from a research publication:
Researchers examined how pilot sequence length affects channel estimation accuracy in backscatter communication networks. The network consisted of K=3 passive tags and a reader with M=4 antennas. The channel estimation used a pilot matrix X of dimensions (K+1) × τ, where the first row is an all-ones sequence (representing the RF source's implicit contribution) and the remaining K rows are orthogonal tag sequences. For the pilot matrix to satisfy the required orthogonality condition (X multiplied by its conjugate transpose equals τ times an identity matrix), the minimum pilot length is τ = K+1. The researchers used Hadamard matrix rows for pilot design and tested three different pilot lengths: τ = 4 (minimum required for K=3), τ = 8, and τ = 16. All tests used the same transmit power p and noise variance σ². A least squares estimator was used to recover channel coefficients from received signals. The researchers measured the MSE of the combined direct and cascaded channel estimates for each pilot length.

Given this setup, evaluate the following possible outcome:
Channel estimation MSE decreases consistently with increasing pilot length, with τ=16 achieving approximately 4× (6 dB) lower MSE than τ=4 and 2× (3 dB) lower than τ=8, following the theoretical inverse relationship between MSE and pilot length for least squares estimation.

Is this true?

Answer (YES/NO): NO